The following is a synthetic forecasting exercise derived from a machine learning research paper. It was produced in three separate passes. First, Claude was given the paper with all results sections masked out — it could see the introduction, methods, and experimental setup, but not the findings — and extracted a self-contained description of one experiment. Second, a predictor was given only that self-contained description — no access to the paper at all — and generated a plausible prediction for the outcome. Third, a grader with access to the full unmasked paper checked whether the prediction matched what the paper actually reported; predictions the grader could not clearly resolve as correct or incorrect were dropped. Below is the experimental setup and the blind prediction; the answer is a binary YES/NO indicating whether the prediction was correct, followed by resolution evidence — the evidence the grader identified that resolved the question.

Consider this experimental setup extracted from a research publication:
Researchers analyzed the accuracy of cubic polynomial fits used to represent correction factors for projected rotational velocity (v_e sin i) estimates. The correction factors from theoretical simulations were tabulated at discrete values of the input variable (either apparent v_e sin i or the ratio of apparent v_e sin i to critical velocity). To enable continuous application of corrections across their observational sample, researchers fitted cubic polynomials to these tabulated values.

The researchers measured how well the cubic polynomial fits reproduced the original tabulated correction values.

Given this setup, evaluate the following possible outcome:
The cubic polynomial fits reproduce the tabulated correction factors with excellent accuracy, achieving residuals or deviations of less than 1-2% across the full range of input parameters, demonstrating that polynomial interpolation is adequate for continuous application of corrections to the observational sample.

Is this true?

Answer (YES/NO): NO